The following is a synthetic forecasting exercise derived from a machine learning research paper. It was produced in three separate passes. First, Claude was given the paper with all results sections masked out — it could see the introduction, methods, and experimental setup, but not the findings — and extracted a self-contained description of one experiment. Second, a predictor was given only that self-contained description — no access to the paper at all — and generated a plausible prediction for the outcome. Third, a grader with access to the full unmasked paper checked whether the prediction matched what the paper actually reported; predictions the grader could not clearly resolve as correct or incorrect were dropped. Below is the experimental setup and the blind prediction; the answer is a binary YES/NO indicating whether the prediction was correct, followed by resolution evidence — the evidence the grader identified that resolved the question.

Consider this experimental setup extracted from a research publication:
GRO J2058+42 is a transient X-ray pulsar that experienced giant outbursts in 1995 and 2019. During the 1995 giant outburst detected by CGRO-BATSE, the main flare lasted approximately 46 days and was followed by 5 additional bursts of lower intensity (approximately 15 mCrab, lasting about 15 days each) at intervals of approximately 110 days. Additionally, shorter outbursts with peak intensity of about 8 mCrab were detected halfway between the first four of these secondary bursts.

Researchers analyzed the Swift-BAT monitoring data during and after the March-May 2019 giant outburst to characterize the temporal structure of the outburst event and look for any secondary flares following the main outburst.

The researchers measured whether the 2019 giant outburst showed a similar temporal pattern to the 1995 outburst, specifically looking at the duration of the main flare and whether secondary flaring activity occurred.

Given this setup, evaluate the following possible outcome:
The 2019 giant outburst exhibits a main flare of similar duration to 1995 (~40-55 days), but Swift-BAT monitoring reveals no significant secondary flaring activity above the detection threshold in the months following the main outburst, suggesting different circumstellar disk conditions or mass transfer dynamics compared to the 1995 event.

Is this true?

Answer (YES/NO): NO